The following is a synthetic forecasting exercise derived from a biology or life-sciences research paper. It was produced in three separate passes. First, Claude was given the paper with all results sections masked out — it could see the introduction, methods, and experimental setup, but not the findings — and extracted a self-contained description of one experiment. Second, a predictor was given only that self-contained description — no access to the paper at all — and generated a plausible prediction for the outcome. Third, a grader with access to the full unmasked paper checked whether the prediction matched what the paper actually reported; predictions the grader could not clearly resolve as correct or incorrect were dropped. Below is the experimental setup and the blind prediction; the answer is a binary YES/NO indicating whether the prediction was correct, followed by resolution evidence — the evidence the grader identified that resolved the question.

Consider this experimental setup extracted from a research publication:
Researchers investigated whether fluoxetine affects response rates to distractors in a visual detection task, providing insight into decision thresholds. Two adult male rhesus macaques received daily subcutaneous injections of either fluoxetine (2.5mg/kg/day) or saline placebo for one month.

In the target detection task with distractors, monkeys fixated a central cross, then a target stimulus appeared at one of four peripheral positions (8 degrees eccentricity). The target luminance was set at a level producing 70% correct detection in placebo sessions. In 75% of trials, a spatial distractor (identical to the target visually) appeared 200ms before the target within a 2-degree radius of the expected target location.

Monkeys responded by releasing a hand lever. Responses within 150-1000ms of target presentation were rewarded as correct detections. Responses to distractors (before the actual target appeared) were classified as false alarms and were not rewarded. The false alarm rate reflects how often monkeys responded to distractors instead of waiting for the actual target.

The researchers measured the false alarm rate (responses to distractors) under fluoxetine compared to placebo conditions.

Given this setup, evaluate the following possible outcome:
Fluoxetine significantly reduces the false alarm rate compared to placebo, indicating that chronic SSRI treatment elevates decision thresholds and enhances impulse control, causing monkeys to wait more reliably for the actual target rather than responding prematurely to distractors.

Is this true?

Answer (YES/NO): NO